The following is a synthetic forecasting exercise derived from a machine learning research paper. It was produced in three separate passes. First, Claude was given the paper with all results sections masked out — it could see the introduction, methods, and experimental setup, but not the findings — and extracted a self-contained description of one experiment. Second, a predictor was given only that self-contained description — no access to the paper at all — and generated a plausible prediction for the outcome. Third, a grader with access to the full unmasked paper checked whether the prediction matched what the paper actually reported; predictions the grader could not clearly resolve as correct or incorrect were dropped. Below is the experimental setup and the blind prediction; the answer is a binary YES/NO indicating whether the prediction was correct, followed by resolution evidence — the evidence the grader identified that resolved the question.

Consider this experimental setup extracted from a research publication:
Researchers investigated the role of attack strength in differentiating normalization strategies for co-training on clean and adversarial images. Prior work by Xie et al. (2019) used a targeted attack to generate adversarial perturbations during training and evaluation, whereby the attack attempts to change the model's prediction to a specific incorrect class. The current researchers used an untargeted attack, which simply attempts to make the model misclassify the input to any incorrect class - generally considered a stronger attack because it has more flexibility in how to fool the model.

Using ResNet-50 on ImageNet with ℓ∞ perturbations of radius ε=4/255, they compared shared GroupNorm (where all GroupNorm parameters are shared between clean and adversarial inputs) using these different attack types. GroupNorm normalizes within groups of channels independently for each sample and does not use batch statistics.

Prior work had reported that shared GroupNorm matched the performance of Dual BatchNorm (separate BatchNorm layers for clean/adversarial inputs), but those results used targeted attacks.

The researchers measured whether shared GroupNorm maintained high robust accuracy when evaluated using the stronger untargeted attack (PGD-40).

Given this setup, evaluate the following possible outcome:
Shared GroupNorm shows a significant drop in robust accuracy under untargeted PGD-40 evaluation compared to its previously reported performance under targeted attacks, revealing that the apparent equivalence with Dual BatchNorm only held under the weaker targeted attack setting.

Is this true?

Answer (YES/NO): YES